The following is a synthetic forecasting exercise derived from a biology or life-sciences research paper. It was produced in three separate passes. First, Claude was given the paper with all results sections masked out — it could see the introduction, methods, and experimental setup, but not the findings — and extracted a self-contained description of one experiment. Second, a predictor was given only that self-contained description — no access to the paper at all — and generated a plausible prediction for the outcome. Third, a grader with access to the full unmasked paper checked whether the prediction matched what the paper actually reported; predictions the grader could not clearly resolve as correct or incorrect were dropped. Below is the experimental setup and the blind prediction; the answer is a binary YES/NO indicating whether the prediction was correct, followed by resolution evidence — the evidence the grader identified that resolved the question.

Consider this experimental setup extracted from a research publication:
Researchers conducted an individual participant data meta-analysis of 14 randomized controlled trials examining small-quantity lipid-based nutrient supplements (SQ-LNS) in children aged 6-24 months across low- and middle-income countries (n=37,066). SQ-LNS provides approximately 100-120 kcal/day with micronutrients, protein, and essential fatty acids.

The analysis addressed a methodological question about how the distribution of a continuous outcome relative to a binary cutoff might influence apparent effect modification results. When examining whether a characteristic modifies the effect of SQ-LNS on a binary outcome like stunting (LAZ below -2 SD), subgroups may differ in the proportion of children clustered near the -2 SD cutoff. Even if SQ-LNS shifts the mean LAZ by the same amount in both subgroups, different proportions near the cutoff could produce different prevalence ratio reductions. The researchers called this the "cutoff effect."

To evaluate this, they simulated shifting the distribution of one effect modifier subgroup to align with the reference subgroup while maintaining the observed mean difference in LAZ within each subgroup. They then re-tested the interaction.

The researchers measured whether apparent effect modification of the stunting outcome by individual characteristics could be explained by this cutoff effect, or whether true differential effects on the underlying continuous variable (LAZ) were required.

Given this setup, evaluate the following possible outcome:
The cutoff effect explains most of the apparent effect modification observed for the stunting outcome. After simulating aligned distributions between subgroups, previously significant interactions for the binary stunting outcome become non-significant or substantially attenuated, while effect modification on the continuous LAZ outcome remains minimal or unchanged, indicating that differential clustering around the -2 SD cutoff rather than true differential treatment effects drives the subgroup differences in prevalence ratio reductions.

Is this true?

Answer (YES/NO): NO